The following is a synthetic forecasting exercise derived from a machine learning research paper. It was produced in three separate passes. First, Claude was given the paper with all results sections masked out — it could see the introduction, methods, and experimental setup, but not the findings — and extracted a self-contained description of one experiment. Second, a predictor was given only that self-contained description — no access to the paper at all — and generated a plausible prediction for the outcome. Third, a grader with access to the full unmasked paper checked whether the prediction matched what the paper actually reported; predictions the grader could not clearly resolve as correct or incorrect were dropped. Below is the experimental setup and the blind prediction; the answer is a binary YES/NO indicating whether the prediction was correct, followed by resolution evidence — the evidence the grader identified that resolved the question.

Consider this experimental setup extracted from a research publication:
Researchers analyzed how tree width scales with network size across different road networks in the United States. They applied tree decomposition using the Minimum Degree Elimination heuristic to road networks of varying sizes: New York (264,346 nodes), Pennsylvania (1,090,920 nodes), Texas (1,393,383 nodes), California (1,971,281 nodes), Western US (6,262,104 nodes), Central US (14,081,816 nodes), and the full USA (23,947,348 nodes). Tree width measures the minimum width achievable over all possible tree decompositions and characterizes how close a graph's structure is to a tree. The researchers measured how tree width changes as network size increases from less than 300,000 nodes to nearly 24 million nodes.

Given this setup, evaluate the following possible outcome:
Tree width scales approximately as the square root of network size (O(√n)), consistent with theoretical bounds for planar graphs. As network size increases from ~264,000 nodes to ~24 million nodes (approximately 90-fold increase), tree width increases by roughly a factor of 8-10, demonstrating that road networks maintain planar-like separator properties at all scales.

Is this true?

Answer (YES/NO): NO